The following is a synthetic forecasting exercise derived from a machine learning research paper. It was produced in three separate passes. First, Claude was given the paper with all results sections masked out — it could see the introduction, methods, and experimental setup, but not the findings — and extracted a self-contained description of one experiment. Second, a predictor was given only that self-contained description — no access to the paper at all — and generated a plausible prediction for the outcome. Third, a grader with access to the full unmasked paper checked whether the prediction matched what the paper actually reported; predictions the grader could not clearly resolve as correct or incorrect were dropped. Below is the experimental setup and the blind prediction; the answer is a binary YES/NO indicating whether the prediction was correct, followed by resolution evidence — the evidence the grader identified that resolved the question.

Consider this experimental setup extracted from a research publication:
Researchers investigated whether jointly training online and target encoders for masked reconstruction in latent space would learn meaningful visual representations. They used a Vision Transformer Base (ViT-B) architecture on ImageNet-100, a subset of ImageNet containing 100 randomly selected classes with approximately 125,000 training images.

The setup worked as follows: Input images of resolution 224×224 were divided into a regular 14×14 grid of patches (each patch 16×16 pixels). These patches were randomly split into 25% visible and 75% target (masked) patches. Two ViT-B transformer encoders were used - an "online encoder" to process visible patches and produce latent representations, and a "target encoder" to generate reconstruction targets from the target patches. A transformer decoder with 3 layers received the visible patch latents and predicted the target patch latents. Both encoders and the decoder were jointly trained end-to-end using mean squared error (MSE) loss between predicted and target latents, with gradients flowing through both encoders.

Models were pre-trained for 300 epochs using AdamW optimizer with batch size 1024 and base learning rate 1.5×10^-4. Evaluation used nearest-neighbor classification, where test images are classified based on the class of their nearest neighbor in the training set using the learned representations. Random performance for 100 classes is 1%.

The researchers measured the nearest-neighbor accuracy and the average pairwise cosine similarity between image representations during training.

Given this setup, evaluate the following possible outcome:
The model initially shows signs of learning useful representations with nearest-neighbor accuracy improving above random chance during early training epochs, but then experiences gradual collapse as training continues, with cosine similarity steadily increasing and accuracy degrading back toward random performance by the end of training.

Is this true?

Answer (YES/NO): NO